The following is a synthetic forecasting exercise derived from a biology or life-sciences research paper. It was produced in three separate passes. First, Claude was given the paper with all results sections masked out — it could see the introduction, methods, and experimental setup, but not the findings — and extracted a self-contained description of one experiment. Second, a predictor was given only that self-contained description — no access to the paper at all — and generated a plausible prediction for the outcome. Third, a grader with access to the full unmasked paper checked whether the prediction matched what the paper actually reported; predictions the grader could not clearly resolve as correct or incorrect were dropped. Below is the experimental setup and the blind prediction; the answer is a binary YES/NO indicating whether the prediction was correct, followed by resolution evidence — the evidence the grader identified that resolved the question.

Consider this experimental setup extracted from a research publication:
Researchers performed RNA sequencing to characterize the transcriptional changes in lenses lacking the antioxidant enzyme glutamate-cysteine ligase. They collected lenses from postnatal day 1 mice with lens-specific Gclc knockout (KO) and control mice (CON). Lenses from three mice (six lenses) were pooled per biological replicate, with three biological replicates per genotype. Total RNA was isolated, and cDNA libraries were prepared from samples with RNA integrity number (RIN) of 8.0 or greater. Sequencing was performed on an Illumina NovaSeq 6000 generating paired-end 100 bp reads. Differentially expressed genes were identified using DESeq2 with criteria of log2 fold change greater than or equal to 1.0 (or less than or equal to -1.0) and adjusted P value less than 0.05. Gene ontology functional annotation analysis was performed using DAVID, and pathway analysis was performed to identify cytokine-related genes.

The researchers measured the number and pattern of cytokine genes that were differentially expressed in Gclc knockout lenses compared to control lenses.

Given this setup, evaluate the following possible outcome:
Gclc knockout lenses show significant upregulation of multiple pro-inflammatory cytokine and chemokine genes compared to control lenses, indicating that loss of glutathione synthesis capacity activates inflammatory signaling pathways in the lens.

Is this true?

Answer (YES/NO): YES